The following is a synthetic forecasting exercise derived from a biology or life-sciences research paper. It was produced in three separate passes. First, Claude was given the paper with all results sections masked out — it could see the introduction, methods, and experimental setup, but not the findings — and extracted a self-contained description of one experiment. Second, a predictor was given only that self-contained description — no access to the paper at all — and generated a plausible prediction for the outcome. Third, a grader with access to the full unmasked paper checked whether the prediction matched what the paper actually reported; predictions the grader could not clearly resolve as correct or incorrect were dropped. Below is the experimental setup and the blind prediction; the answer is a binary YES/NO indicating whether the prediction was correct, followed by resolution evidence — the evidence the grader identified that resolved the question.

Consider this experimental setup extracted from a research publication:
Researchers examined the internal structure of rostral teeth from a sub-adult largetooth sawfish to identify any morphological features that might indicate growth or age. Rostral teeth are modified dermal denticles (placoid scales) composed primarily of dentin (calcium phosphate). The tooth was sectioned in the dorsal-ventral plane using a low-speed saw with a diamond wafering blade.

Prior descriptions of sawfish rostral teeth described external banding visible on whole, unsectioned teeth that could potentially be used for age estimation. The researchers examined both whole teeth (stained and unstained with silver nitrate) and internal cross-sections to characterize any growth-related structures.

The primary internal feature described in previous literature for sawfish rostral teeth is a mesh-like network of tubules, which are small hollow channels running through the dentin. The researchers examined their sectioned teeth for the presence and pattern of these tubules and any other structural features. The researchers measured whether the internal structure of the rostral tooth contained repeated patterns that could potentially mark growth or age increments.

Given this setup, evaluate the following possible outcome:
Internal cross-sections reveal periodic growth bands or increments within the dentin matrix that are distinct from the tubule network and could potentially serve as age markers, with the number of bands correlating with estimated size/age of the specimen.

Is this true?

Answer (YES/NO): NO